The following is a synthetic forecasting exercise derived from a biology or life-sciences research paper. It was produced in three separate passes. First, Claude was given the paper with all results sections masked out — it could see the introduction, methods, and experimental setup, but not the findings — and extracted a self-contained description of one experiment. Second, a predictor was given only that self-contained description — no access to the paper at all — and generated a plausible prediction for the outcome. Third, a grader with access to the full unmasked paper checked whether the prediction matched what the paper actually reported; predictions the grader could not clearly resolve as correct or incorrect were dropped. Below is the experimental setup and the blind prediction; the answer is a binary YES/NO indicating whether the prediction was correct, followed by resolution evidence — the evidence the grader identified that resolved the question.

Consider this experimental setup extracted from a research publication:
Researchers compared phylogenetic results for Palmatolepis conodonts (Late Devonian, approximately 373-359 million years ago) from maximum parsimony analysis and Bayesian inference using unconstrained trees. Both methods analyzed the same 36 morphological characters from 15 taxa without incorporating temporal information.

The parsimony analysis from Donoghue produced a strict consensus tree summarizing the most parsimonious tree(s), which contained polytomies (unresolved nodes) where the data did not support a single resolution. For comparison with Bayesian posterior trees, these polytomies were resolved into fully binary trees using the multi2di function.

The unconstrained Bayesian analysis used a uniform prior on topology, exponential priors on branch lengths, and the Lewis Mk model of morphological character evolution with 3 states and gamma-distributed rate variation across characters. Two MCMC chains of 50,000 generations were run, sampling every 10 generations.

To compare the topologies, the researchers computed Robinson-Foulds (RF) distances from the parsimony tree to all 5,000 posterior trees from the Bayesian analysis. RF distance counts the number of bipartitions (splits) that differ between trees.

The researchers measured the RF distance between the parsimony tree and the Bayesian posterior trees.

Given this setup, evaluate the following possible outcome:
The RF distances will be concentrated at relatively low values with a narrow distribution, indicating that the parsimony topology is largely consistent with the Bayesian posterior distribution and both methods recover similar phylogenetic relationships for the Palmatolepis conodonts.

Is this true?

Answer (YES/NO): NO